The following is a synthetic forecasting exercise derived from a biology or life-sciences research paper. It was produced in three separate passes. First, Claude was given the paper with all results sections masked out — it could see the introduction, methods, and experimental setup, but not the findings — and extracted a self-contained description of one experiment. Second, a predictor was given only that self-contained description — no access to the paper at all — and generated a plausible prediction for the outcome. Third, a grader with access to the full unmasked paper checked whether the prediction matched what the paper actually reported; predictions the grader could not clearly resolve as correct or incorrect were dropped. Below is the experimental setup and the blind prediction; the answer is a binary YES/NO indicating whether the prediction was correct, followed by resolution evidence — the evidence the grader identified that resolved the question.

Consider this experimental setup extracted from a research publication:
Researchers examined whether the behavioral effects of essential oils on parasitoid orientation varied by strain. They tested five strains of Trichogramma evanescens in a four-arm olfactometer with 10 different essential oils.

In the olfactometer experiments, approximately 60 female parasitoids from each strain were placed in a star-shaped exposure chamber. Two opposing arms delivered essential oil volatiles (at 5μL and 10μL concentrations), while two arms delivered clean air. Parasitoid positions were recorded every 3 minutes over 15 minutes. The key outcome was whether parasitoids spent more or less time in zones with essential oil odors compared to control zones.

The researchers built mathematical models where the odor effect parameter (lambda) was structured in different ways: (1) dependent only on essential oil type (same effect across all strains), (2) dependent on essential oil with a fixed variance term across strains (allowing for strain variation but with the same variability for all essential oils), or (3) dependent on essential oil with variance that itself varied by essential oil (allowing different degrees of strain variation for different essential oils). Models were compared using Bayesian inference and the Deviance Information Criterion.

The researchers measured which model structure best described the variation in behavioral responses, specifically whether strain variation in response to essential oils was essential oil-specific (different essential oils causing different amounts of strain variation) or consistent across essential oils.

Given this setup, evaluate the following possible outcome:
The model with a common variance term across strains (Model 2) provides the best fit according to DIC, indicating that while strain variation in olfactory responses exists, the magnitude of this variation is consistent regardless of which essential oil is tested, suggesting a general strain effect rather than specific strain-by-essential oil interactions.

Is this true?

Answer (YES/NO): NO